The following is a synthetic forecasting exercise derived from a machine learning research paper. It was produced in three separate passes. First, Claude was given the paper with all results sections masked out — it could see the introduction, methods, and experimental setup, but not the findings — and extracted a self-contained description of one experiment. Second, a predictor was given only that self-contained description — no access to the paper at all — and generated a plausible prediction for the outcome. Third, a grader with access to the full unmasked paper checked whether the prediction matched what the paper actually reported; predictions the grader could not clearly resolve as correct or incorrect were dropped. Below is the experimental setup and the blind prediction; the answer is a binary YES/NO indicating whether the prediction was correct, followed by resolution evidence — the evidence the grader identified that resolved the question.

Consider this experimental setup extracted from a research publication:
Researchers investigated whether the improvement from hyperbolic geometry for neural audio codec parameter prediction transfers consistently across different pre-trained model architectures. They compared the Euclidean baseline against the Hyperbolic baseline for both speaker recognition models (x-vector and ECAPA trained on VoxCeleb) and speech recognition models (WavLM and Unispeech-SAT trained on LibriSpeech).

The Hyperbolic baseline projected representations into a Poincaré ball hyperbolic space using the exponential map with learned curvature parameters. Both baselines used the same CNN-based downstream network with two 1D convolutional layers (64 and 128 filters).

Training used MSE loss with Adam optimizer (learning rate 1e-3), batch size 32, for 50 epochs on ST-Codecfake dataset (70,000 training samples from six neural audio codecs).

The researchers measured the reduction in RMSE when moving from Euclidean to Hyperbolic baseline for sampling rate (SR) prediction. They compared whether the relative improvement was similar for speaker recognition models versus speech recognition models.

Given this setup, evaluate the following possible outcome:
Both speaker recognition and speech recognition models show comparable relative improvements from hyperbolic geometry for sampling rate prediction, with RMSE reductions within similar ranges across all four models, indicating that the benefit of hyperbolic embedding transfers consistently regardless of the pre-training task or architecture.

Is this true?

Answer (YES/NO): YES